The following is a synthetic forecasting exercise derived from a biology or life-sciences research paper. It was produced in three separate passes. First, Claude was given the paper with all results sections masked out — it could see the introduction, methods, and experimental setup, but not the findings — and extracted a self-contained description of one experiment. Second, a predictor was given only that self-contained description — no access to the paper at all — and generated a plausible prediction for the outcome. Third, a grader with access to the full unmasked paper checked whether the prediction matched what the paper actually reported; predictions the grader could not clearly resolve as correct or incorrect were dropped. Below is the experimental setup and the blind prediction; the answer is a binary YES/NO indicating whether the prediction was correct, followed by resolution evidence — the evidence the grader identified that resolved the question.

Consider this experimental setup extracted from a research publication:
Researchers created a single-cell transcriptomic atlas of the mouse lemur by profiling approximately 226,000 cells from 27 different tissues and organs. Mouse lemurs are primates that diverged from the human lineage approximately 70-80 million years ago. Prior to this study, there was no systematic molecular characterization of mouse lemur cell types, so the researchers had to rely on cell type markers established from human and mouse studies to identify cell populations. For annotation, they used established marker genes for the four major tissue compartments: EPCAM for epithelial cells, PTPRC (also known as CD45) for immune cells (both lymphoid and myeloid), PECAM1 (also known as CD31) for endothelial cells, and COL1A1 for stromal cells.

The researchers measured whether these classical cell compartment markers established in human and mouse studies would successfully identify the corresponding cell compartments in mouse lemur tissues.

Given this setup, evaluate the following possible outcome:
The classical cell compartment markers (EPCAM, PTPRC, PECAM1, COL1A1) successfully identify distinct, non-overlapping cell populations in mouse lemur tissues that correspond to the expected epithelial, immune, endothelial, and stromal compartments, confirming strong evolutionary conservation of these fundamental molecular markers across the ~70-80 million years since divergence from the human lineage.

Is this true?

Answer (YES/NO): YES